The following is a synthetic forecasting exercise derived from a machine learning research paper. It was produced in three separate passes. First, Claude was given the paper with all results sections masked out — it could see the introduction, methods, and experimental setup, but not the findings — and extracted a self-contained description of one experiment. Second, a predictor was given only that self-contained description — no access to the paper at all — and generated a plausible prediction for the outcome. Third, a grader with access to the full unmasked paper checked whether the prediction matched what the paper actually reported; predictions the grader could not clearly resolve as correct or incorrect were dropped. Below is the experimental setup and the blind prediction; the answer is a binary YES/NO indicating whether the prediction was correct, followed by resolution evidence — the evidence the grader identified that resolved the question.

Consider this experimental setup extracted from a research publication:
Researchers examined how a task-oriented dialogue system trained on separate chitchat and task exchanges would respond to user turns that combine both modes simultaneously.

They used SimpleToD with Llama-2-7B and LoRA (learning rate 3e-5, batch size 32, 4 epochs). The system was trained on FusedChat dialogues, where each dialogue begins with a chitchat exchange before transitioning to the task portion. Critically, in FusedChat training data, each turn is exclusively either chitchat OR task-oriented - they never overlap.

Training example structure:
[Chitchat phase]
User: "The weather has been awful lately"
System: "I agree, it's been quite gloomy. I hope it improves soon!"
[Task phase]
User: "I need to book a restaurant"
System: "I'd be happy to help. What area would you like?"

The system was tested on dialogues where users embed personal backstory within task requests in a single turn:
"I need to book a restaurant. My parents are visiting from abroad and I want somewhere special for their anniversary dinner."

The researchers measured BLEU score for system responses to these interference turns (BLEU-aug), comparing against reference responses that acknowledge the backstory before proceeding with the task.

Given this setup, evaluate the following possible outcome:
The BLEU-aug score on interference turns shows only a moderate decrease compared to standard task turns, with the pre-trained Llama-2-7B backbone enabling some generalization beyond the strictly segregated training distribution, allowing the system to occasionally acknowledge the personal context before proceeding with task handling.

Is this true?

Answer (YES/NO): NO